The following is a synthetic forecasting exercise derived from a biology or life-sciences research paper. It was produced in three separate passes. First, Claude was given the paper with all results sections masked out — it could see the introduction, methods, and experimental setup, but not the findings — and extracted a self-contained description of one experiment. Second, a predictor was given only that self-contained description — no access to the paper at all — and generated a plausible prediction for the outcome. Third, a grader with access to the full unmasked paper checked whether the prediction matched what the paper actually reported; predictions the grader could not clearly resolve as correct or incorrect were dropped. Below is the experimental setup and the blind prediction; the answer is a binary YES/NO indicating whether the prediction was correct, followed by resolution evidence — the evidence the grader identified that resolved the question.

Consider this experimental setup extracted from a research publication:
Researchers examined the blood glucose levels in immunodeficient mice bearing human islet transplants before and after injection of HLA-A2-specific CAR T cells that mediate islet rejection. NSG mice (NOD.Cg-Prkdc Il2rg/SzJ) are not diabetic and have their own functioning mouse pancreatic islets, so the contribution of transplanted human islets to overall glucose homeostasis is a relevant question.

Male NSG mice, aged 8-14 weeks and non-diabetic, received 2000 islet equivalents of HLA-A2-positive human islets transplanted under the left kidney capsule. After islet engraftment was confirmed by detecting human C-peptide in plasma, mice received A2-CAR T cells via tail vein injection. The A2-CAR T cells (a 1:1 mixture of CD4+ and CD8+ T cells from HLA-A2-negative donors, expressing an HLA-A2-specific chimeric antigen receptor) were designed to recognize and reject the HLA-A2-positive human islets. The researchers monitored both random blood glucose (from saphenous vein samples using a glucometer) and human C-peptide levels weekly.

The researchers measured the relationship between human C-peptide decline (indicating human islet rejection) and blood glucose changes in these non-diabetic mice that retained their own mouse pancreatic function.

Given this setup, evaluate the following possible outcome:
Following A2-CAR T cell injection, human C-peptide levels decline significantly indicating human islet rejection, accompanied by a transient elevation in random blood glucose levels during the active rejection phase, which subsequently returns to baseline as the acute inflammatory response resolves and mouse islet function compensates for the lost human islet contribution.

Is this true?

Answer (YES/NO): NO